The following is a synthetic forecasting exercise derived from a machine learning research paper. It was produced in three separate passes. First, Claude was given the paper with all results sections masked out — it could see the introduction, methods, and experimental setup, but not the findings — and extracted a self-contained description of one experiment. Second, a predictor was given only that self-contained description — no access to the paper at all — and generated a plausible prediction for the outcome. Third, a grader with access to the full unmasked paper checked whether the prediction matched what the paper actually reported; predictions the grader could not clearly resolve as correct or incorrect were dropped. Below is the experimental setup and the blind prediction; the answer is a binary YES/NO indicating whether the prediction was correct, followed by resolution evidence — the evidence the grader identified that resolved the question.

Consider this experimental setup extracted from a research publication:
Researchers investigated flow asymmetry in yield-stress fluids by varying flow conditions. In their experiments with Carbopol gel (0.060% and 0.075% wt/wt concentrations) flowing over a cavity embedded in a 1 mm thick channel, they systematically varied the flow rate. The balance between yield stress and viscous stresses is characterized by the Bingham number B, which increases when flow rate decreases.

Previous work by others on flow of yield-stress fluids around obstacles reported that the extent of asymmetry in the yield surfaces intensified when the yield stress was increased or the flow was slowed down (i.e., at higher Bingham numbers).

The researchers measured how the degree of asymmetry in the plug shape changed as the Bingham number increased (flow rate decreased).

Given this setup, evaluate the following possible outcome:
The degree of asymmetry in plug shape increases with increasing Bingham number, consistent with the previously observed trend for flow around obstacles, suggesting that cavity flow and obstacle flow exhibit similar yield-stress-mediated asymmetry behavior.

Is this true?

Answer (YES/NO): NO